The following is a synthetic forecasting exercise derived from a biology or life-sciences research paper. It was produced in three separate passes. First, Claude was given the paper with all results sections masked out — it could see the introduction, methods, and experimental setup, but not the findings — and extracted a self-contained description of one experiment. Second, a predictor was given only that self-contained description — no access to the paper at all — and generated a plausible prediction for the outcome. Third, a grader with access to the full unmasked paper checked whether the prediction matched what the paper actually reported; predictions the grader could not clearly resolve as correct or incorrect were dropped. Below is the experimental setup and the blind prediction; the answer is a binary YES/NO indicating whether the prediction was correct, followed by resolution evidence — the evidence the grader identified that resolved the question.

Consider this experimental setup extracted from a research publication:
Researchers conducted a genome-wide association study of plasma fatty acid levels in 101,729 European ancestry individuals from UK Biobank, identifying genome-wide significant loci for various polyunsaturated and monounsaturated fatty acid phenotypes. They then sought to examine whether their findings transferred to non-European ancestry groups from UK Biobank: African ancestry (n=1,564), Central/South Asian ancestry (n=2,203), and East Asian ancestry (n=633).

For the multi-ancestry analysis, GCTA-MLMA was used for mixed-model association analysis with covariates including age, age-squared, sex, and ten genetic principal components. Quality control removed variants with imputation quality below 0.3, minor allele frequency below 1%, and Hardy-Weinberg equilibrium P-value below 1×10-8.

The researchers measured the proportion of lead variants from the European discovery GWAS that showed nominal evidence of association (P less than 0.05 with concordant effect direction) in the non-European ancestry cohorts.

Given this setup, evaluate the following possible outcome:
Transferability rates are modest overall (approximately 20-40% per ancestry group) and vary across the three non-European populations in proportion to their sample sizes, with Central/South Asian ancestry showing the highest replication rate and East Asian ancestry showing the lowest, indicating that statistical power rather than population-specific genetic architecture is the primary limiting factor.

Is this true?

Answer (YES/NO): NO